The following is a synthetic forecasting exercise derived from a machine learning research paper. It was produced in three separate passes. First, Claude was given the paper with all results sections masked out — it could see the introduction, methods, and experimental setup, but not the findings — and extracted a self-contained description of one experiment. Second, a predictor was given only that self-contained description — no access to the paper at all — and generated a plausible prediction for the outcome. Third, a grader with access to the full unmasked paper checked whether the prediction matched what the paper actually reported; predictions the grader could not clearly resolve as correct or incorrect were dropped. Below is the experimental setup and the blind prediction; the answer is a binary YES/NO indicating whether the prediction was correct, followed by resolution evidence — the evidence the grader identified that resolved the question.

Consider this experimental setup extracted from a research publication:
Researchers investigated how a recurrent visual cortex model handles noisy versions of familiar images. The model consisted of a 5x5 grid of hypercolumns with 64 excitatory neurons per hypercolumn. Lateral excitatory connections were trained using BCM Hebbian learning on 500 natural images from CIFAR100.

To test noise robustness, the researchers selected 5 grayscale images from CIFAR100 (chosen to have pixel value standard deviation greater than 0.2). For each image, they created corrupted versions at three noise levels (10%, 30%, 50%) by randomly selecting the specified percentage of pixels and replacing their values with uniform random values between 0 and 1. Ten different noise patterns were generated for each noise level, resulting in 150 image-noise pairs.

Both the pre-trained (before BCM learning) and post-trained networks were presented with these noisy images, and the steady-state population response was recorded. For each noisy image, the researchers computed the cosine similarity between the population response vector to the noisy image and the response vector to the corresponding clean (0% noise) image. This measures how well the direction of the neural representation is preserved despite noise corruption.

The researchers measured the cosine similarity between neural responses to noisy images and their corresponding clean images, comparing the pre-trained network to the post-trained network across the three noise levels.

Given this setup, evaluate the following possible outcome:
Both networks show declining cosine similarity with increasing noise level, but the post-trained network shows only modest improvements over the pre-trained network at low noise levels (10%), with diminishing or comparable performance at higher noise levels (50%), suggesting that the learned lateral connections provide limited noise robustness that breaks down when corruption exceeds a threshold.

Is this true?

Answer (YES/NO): NO